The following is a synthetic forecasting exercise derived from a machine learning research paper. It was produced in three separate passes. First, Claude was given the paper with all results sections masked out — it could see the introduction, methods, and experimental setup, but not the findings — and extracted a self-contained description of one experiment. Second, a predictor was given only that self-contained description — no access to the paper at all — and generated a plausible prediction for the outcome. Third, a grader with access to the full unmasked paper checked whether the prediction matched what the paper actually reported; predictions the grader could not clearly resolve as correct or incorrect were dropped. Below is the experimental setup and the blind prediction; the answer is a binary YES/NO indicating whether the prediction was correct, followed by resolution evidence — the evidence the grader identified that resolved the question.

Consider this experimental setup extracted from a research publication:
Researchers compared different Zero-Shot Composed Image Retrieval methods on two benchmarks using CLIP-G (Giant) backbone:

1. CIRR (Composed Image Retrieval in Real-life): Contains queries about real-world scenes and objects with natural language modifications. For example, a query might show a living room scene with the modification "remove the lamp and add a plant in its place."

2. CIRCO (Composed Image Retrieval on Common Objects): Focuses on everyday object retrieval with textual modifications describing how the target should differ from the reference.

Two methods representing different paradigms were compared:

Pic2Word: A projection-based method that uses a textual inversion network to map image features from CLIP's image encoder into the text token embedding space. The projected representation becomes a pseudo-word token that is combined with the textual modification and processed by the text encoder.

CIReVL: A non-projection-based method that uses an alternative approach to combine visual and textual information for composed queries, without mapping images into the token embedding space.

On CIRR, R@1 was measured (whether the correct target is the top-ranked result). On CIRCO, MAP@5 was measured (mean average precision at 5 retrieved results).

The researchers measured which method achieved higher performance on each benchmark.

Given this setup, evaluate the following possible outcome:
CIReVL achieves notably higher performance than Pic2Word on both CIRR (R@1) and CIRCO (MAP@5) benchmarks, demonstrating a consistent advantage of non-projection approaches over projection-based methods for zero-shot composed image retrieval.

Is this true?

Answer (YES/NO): YES